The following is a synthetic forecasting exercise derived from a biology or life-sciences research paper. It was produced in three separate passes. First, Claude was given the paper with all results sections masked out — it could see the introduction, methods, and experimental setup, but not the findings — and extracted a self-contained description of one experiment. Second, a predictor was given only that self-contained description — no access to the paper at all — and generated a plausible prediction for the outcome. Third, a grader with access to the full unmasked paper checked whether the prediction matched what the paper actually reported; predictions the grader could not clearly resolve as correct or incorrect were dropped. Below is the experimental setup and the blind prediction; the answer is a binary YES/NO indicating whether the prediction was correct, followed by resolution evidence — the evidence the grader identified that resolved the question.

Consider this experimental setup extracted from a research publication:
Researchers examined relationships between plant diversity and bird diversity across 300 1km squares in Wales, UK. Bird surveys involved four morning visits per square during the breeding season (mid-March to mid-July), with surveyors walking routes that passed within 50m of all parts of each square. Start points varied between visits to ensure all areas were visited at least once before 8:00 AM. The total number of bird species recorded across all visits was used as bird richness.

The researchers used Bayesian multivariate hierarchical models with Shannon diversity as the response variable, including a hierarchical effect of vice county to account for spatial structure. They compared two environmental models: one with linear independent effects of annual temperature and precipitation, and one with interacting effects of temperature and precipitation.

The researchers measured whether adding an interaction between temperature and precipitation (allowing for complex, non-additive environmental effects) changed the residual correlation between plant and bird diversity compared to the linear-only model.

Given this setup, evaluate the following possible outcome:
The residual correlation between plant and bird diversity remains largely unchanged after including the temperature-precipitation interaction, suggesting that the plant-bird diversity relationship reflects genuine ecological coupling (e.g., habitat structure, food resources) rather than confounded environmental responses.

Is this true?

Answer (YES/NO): YES